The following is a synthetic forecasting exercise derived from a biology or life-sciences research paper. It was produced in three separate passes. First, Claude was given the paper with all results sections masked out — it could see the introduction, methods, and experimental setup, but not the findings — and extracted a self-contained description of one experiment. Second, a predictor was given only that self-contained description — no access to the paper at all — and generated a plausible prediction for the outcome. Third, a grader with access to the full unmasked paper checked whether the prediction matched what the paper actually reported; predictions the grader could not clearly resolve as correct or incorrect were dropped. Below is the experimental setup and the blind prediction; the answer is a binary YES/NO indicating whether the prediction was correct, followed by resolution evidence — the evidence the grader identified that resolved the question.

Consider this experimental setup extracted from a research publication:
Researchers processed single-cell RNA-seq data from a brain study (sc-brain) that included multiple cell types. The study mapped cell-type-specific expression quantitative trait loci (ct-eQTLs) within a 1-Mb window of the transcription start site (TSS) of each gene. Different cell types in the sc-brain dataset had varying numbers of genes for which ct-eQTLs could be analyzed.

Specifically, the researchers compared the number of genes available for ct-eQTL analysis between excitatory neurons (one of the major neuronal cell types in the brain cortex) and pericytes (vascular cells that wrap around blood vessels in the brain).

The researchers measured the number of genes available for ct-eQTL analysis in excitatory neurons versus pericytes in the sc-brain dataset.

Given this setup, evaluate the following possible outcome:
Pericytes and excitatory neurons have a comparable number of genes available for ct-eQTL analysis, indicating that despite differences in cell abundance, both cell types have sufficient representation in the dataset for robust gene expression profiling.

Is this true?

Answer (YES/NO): NO